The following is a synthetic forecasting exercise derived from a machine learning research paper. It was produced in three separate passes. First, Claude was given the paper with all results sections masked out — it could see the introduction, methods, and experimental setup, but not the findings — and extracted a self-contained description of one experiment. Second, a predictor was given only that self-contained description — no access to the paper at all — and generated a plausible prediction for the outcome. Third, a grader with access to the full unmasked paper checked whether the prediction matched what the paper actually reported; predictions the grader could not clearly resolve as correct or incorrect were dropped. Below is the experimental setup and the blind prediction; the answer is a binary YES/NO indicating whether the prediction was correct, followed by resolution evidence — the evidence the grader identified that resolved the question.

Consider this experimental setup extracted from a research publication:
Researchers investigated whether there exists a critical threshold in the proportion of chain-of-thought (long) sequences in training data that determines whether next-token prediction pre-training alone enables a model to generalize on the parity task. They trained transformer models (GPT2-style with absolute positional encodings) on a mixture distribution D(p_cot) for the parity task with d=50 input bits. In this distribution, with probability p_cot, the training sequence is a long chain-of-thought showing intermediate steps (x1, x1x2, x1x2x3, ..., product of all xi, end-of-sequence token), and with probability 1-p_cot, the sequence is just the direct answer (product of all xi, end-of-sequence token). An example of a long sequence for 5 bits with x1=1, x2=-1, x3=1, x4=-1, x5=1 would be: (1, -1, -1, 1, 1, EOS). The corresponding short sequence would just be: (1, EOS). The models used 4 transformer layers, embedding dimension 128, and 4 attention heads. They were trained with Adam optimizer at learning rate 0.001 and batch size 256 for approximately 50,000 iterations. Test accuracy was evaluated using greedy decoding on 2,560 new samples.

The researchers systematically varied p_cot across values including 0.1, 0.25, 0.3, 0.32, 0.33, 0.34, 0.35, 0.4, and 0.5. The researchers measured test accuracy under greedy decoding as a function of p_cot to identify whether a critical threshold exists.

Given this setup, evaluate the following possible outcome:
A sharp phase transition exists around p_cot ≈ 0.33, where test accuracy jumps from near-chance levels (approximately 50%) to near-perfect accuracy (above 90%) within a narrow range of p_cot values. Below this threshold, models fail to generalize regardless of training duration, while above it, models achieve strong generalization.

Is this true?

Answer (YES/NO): YES